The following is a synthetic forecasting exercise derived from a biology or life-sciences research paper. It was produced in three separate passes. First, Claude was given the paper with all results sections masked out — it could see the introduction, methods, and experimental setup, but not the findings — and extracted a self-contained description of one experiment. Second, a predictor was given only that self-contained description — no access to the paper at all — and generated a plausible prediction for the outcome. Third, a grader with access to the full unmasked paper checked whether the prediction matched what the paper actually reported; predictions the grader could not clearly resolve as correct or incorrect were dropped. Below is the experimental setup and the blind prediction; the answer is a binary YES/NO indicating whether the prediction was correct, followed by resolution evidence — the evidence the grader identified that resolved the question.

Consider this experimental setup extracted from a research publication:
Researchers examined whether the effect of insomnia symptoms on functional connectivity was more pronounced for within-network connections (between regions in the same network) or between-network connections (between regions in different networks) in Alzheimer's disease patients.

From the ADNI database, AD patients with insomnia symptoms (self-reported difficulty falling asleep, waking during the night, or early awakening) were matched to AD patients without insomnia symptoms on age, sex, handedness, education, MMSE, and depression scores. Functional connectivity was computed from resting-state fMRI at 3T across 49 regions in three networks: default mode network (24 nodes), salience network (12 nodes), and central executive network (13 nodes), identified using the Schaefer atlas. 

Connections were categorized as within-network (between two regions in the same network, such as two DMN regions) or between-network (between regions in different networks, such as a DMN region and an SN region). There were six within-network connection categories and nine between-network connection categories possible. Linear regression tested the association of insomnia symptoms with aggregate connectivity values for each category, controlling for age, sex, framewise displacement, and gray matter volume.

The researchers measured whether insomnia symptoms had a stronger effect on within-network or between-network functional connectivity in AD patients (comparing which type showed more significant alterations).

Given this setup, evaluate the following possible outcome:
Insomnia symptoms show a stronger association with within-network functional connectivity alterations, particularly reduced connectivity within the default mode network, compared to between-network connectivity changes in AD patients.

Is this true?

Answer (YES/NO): NO